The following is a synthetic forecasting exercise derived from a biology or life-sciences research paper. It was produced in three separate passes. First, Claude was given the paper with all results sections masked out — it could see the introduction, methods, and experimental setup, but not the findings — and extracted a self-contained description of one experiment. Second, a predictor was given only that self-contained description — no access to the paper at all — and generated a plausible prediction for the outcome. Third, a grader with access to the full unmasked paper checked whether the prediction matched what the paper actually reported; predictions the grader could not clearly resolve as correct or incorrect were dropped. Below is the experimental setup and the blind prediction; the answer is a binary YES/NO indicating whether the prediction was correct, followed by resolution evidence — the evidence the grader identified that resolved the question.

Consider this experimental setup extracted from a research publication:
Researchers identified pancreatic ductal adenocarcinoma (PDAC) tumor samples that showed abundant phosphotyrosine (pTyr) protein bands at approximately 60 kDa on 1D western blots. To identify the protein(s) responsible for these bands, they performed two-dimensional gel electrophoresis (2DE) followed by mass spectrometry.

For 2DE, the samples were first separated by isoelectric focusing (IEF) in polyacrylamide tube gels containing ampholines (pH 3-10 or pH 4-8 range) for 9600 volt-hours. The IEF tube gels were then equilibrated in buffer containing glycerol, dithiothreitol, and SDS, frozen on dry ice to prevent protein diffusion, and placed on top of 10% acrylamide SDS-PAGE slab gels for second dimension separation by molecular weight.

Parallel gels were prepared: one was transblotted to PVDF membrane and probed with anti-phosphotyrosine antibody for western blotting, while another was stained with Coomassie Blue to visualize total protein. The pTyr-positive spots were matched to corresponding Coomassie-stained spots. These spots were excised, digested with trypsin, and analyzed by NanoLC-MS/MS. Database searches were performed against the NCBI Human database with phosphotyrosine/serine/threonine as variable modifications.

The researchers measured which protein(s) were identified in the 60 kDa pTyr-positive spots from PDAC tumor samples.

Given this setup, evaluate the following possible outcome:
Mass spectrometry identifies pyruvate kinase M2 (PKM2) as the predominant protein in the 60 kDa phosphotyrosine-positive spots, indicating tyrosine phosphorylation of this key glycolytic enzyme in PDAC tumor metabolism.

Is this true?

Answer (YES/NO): NO